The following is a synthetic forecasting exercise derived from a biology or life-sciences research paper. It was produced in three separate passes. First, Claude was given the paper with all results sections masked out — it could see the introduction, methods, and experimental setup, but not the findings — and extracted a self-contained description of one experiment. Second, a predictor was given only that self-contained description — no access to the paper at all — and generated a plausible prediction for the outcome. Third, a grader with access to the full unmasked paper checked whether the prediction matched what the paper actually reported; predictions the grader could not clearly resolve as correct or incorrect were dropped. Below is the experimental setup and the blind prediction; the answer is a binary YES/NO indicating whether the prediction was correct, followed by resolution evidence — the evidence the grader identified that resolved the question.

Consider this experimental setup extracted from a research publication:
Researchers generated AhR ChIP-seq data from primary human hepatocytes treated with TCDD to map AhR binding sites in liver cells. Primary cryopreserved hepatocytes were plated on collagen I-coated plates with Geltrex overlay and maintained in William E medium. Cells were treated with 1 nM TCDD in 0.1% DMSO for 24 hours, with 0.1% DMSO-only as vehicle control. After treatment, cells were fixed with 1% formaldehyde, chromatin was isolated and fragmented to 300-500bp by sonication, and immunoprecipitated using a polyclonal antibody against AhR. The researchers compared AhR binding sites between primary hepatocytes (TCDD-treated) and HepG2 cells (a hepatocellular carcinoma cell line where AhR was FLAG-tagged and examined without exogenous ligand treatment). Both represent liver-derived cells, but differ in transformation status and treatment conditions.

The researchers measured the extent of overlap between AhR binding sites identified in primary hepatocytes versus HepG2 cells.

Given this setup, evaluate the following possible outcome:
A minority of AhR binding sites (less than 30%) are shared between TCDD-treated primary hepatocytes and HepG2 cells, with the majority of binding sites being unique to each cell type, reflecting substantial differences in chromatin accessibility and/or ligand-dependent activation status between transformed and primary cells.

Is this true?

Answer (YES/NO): YES